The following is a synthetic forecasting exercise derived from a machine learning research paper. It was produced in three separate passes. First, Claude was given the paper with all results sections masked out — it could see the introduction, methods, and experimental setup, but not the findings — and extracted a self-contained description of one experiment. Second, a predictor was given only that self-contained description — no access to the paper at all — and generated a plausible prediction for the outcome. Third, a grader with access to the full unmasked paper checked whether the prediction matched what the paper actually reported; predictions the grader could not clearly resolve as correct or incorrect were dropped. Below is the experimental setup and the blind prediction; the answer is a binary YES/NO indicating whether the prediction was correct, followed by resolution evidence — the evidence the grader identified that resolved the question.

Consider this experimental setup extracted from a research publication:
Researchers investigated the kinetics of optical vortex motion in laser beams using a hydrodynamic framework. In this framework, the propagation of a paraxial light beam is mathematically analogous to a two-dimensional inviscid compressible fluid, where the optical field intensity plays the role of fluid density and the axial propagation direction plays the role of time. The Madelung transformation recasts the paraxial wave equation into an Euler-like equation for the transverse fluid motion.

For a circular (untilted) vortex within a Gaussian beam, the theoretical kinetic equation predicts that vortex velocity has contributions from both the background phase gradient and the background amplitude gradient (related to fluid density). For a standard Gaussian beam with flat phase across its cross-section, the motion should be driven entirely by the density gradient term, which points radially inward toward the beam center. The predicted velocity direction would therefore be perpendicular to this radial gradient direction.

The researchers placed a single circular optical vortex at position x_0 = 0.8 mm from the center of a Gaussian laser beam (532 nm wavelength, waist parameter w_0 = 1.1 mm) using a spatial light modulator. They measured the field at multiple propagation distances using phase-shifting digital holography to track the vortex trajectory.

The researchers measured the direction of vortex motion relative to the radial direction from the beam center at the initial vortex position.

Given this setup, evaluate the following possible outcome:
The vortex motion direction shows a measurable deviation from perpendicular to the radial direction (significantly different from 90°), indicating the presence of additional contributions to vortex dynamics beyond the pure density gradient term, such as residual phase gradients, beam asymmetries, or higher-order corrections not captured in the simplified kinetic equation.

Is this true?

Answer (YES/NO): NO